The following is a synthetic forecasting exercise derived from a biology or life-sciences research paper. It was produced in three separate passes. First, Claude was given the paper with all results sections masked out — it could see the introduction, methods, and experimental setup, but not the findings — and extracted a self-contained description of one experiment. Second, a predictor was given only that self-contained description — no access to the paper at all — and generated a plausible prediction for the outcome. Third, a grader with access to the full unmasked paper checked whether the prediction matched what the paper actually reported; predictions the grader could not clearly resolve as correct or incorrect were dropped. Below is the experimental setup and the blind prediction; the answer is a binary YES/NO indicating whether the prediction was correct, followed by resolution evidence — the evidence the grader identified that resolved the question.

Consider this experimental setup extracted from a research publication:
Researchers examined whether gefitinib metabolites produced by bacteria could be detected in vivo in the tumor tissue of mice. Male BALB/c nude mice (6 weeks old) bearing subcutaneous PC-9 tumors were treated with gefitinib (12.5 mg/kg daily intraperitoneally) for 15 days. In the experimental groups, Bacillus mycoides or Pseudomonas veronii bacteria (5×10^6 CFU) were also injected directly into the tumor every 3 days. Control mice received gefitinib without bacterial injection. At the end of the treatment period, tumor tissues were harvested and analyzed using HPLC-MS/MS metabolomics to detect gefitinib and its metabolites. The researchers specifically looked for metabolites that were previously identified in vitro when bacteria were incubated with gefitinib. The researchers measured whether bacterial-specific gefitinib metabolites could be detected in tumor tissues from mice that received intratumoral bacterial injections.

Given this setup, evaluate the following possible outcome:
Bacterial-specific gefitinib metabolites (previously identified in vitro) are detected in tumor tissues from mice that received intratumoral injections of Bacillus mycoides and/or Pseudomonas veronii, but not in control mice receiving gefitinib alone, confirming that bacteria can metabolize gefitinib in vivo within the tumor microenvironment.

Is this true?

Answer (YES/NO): YES